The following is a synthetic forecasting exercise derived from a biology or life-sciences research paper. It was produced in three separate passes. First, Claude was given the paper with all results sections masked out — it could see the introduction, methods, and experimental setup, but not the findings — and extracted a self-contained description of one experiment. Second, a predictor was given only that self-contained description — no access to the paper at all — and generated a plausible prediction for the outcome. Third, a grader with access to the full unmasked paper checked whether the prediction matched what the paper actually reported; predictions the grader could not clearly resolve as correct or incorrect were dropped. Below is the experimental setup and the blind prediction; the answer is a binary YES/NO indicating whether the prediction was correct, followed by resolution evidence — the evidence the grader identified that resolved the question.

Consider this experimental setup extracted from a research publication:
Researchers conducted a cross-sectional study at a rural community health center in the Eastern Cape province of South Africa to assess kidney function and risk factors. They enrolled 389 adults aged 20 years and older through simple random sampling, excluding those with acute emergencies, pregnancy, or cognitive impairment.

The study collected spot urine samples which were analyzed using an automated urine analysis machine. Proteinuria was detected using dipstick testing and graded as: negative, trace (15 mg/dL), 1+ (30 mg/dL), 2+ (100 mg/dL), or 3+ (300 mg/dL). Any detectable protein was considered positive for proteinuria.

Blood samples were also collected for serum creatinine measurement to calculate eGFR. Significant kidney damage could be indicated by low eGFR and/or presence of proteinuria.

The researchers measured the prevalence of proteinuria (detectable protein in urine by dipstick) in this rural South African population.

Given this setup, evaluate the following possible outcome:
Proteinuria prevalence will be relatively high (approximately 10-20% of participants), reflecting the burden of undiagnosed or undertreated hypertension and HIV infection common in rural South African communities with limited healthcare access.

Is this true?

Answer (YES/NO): NO